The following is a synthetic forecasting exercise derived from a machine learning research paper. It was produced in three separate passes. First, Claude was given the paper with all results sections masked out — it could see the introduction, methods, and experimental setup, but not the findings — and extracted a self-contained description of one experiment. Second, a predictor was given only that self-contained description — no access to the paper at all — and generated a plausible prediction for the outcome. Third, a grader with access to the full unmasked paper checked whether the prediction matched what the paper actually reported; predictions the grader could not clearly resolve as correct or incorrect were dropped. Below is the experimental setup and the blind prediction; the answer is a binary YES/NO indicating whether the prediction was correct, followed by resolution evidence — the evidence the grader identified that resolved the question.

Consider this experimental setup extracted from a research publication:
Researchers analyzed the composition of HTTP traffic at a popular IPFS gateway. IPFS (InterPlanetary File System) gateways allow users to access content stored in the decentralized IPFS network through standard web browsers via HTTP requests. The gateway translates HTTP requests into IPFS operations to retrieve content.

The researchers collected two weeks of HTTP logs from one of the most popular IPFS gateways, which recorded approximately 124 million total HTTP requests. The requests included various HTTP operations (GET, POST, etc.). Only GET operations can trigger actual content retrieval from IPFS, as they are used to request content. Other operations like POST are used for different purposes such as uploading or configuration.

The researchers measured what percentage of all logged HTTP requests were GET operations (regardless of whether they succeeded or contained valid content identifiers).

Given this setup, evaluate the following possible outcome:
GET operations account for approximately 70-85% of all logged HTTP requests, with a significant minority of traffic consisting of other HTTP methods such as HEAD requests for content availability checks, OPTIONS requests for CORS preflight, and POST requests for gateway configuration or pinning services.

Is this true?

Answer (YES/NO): YES